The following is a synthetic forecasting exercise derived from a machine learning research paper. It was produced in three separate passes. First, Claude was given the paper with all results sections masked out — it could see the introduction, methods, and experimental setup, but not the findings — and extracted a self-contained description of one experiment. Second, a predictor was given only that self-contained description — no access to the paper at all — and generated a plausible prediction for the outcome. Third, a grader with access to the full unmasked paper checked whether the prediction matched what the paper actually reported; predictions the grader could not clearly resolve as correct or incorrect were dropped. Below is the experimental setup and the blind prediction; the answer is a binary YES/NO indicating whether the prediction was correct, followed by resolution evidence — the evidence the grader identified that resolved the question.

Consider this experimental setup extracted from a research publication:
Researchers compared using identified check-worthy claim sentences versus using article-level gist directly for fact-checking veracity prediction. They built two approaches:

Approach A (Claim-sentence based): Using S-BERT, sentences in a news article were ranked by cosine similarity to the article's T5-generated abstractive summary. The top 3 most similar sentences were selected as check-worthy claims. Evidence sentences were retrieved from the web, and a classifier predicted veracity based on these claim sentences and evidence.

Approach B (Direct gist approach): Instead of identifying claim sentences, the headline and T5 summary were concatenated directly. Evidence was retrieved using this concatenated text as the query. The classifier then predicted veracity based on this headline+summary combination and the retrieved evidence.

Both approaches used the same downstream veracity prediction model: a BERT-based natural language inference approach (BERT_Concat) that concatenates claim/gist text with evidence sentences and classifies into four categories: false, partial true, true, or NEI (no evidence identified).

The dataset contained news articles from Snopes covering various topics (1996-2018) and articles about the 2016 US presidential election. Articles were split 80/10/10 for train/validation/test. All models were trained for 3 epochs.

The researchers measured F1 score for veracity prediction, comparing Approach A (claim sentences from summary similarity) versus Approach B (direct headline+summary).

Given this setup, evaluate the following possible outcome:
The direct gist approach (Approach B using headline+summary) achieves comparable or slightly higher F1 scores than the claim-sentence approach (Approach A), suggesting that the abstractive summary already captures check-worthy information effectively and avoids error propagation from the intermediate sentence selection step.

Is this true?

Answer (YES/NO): NO